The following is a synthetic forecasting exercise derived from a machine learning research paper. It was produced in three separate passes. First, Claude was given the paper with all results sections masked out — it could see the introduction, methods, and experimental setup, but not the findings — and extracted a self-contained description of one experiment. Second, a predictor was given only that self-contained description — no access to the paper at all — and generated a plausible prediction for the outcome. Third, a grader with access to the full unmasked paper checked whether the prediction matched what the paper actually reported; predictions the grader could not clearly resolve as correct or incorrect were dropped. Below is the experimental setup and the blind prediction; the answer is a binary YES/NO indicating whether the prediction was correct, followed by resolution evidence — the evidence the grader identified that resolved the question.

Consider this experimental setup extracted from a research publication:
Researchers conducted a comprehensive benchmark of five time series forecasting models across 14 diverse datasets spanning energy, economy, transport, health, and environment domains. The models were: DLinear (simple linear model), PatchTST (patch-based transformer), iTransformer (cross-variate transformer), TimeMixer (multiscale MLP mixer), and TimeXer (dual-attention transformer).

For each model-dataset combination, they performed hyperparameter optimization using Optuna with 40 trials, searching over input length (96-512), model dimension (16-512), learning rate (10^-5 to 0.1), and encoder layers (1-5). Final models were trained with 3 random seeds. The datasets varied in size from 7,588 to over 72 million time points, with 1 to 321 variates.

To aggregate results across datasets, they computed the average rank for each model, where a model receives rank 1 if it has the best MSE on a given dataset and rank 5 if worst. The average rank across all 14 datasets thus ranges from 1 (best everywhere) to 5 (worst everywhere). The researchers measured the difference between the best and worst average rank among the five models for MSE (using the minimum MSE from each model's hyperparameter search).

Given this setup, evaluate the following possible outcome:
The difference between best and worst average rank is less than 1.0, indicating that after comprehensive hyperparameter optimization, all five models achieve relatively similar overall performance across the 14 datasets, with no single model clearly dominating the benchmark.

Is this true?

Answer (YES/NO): YES